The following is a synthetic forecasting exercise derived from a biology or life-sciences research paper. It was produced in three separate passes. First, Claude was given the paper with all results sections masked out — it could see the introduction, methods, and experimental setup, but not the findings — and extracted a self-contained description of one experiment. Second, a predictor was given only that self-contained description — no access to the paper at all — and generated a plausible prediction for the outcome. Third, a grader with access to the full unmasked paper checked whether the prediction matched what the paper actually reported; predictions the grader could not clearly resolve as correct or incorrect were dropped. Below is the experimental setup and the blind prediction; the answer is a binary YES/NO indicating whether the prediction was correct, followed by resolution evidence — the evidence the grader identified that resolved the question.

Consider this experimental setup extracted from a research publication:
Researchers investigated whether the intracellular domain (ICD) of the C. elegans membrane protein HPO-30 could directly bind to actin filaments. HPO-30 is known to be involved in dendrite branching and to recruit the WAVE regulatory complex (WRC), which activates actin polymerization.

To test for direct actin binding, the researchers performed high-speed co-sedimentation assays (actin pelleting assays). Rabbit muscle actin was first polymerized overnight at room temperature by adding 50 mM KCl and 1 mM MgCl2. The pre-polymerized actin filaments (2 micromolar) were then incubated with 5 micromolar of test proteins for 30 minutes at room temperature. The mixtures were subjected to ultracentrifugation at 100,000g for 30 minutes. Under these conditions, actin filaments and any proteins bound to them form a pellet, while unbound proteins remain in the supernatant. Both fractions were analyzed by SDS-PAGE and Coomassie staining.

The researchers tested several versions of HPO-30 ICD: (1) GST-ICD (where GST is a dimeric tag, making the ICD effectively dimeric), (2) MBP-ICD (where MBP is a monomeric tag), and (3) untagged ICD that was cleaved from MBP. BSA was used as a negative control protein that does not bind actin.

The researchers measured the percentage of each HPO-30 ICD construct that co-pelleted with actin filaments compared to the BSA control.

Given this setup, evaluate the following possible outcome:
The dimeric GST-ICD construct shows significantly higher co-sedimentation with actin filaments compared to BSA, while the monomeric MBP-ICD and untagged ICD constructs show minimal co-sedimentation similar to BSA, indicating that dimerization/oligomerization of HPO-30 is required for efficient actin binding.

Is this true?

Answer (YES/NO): NO